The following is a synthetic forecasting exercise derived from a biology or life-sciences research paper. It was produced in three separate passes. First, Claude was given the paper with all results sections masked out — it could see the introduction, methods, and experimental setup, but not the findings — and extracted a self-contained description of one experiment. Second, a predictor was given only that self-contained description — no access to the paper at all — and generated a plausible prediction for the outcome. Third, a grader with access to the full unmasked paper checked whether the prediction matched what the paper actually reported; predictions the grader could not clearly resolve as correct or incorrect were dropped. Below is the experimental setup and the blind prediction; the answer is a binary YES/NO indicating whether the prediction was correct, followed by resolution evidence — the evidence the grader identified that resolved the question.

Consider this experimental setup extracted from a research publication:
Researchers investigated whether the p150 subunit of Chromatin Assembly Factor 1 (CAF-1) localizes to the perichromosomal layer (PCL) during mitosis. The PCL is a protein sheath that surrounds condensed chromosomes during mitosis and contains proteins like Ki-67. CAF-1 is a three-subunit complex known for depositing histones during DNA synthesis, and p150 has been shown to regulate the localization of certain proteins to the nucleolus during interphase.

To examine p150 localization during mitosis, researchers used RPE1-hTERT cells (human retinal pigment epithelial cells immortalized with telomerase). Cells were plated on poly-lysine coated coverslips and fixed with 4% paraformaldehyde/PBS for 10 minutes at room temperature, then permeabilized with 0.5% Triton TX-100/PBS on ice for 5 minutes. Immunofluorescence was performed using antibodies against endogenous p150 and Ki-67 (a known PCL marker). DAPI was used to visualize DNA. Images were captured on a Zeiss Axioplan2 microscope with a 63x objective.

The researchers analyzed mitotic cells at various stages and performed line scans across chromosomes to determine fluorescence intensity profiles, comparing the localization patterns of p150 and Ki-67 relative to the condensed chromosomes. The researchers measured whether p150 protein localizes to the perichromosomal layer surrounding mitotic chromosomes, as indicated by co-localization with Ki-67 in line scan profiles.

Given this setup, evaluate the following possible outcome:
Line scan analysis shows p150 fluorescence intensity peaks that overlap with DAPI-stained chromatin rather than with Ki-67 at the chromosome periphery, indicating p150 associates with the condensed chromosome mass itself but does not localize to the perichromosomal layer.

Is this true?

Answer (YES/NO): NO